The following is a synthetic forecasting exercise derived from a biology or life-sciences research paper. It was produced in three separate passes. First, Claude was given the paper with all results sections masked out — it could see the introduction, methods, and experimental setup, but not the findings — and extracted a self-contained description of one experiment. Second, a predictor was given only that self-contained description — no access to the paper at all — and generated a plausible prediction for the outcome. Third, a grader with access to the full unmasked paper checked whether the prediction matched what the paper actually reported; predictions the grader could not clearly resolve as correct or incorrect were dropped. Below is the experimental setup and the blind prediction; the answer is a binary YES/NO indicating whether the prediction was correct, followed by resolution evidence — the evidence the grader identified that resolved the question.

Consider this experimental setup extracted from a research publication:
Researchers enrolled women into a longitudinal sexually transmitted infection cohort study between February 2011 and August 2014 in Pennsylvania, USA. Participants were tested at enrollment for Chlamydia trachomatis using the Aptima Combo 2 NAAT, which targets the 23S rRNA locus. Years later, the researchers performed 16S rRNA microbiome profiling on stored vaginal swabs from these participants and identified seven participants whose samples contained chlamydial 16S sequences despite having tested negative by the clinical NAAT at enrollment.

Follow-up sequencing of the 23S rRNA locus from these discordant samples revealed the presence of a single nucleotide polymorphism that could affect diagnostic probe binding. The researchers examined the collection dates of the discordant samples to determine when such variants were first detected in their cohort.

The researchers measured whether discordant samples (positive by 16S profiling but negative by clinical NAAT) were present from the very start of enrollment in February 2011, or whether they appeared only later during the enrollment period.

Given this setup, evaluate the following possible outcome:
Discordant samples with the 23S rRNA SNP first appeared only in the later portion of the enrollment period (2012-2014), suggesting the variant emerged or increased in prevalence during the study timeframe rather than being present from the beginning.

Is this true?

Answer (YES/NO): YES